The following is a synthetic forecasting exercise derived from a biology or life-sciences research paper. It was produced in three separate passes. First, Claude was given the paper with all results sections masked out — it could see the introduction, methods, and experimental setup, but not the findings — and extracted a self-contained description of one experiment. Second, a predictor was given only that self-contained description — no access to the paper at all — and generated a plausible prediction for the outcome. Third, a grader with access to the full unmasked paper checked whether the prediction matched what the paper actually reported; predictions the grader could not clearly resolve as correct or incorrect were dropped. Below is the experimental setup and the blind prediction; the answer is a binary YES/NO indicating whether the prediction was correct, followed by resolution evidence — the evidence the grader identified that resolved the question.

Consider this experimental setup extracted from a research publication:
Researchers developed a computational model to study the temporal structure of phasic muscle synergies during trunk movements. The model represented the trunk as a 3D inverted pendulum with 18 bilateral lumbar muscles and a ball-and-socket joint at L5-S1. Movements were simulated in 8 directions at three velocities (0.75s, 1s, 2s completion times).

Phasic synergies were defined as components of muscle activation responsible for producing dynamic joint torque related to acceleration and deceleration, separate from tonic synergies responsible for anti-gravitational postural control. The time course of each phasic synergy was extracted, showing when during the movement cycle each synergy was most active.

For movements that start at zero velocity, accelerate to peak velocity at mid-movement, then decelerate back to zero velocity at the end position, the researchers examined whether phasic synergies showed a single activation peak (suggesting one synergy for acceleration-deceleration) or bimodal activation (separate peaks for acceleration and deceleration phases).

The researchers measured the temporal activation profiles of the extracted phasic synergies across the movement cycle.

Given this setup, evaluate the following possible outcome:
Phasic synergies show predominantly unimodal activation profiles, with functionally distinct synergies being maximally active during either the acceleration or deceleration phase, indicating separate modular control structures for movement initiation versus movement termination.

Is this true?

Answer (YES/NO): NO